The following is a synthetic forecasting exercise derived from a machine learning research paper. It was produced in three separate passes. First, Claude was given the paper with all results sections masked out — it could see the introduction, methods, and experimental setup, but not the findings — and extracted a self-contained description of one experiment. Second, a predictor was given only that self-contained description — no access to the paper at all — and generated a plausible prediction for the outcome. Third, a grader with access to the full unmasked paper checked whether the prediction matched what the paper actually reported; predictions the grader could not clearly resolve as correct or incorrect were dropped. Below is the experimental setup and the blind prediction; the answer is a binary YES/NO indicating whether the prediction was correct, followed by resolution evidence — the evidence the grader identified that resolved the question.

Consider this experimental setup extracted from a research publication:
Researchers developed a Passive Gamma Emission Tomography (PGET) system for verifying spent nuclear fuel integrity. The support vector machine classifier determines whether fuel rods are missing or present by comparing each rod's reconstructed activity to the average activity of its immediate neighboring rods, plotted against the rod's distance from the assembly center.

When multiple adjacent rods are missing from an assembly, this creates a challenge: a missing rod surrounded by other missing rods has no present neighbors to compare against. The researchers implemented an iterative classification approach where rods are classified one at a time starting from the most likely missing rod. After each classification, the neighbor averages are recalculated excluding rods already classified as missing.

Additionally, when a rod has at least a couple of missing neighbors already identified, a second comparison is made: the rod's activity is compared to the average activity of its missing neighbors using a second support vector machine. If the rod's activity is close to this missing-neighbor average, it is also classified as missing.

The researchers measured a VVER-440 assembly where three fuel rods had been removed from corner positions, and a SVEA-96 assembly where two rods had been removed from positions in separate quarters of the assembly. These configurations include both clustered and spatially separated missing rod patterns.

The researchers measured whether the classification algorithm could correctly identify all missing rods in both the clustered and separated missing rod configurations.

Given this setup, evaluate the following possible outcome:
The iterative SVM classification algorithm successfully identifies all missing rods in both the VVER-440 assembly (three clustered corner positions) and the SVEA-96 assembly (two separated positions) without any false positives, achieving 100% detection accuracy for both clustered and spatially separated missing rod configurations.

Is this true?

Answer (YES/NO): YES